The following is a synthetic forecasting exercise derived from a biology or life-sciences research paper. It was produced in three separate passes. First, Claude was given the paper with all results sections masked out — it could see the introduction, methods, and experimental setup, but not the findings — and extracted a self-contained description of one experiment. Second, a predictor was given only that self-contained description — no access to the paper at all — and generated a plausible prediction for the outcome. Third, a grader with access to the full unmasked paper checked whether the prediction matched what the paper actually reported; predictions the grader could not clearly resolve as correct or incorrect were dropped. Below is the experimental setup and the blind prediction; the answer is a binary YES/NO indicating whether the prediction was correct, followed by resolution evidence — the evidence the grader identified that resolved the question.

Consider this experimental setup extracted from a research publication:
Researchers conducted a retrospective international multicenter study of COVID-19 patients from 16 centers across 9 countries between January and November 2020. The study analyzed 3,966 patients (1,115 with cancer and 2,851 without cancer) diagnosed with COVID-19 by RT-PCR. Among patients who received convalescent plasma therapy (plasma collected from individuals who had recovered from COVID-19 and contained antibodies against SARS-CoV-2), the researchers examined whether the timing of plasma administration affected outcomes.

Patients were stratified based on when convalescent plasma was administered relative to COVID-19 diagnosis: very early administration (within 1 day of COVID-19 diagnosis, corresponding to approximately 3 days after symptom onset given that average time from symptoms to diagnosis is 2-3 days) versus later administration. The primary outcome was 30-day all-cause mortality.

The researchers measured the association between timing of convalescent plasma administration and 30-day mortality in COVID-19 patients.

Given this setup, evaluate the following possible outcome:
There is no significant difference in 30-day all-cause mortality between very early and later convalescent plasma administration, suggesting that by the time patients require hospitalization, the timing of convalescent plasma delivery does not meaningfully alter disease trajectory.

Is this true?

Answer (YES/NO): NO